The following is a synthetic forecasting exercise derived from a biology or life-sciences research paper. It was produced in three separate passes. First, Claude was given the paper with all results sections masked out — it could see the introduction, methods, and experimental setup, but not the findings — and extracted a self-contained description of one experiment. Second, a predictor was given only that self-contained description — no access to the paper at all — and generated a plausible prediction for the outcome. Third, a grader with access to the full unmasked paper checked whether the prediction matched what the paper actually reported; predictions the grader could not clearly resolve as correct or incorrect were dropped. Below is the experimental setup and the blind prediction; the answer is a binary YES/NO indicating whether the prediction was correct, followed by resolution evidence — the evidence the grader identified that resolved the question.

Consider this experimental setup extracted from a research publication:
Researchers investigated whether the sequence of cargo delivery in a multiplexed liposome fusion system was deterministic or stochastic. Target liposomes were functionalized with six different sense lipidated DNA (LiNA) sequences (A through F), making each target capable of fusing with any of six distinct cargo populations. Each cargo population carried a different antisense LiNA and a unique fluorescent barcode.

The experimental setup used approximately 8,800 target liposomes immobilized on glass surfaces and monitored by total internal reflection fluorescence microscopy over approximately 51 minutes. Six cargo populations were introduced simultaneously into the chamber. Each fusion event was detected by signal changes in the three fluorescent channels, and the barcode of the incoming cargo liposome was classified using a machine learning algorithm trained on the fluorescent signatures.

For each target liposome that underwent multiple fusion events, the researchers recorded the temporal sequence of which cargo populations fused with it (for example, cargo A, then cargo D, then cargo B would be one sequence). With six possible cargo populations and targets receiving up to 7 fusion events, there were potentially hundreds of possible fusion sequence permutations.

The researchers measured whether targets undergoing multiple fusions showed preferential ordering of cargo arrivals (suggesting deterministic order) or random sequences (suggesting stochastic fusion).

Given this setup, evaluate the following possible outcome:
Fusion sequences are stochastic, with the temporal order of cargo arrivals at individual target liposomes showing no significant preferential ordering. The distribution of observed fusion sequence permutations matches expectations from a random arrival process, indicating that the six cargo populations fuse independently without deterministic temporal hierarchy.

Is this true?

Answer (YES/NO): YES